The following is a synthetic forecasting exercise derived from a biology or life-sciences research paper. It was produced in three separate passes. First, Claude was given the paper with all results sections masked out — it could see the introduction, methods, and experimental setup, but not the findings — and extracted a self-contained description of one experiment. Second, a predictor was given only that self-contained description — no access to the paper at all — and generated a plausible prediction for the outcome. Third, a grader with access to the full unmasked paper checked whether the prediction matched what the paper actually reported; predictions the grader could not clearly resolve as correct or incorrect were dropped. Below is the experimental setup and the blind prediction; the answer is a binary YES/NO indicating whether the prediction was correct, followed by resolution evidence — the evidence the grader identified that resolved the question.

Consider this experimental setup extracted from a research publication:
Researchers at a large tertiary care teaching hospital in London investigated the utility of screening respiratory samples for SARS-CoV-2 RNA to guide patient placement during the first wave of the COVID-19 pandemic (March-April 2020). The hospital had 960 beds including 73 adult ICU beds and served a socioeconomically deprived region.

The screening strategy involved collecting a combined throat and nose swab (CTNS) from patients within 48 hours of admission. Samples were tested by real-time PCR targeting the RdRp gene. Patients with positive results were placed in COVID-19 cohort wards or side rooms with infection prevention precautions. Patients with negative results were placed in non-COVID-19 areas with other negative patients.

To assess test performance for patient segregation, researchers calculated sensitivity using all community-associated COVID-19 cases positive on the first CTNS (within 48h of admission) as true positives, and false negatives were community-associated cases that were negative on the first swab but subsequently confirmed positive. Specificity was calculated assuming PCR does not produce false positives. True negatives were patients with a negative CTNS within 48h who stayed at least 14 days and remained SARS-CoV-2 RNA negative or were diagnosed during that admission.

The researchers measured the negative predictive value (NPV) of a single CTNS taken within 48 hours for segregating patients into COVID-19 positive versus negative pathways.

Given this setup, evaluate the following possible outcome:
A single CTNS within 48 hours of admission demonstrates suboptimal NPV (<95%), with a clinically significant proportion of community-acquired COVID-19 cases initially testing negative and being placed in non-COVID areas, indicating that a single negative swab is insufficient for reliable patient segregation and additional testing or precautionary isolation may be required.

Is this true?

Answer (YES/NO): YES